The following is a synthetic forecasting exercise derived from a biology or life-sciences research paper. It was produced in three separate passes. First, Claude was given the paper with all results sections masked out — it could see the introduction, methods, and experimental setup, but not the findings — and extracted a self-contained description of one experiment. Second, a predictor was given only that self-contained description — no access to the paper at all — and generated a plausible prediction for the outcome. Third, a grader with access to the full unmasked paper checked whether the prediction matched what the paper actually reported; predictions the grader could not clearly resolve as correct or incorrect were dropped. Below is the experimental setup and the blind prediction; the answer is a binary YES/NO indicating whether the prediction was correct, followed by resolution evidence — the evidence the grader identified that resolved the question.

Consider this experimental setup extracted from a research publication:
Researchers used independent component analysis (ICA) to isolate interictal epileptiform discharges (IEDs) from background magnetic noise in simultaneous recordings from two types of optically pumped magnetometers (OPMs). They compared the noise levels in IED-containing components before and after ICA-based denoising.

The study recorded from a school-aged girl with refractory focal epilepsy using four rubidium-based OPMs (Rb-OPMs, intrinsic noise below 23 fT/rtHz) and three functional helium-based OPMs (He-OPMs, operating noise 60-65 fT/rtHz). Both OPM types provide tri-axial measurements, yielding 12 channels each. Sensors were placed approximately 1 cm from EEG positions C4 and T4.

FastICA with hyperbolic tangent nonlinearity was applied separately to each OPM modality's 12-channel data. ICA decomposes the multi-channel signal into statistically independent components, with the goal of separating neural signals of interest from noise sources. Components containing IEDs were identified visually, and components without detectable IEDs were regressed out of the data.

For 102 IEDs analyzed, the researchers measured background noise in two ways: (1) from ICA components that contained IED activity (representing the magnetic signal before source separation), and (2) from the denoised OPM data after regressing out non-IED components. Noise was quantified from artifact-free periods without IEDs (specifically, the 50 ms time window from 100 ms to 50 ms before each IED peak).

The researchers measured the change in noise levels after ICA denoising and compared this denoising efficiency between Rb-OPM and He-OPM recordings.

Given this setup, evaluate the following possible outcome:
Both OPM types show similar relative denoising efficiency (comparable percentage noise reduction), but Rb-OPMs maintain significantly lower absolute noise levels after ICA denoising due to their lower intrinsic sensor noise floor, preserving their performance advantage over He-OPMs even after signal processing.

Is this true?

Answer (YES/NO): NO